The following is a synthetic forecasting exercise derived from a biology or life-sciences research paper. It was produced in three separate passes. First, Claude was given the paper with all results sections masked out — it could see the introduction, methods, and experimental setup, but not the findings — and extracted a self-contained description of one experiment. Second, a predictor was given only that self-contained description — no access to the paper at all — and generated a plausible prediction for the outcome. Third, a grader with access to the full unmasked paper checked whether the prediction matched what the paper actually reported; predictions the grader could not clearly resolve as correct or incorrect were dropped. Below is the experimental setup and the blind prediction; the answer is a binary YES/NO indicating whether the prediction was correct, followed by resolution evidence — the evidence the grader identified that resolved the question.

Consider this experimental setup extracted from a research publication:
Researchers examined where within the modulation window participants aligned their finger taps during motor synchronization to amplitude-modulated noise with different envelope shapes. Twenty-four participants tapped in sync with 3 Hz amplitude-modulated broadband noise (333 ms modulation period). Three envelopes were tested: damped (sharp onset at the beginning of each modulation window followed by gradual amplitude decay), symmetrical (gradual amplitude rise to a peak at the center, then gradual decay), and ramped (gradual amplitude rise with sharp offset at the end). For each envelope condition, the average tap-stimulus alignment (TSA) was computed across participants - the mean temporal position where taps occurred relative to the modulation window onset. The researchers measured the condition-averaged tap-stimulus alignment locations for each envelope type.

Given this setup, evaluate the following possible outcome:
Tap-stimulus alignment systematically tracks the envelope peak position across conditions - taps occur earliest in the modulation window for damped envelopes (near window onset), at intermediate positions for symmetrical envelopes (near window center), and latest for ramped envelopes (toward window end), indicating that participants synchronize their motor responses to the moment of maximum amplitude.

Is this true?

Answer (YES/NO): NO